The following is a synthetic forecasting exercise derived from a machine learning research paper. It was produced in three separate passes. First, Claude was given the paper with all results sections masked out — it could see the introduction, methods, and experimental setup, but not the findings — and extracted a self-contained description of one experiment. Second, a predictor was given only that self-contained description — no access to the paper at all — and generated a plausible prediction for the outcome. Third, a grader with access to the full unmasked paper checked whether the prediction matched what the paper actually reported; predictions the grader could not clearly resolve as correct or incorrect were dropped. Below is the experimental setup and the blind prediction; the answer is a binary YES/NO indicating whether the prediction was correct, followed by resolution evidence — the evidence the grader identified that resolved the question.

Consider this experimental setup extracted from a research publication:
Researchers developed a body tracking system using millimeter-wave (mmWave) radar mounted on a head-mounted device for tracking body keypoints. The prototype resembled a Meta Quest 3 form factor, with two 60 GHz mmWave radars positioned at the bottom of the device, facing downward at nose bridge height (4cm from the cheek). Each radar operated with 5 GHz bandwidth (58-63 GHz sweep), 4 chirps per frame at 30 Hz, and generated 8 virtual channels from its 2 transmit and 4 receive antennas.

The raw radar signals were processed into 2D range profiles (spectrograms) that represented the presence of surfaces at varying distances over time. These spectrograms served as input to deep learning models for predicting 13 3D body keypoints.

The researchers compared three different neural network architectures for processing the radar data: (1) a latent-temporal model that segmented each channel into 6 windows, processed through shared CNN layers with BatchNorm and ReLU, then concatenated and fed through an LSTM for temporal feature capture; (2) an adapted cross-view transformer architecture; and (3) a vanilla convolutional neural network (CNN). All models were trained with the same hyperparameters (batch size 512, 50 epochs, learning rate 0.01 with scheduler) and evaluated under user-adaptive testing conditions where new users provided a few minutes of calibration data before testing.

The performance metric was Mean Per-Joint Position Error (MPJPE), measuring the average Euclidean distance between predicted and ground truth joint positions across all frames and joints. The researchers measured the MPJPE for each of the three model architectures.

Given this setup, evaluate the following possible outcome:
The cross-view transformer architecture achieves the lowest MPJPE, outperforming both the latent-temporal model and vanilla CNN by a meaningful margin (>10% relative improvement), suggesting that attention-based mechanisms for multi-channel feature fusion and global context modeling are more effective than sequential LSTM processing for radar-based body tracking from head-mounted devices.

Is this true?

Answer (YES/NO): NO